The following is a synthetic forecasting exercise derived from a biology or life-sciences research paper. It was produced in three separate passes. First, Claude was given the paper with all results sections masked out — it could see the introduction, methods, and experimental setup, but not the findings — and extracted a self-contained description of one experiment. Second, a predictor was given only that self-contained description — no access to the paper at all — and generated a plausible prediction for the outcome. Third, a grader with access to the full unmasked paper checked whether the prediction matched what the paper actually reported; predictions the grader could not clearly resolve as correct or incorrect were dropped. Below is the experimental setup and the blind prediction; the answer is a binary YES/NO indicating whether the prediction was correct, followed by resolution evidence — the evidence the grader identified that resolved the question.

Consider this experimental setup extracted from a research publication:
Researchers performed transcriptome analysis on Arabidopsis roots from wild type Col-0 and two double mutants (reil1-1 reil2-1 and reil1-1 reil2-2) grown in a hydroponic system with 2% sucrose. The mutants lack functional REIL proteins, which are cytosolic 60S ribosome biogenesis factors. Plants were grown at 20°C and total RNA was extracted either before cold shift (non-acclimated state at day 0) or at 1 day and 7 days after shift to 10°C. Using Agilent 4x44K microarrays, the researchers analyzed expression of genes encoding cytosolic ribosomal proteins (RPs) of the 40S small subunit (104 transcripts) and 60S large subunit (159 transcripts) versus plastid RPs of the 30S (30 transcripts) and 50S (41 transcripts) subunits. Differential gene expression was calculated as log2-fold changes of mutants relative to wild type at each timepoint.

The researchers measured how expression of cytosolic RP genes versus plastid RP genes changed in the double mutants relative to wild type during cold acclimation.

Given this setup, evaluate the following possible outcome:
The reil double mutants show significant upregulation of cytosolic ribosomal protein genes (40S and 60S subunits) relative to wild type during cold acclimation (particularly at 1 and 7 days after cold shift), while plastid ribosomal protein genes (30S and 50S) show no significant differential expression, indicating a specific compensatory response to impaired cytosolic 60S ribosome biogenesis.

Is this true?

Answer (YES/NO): NO